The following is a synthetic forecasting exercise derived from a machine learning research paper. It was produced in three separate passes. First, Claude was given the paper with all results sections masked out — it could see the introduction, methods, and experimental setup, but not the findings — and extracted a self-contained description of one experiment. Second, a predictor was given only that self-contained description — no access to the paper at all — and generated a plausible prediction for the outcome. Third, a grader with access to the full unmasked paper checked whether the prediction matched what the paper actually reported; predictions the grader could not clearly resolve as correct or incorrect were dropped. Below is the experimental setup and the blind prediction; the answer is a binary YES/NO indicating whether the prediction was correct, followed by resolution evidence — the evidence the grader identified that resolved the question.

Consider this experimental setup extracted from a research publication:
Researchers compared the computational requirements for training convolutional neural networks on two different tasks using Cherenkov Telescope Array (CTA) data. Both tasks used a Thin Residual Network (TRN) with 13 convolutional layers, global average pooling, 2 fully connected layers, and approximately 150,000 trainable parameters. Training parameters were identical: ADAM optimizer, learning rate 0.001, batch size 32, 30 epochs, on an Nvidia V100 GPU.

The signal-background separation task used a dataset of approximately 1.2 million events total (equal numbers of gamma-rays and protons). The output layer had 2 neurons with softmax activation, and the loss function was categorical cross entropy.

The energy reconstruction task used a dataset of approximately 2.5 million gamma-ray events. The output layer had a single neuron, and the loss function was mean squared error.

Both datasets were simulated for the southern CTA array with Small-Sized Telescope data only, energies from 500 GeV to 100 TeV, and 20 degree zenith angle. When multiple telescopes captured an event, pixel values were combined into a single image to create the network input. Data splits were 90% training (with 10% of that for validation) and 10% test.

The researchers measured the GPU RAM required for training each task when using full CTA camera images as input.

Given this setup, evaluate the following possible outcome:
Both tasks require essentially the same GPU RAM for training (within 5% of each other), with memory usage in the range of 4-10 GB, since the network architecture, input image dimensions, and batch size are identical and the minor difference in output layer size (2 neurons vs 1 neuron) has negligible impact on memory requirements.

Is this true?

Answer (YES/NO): NO